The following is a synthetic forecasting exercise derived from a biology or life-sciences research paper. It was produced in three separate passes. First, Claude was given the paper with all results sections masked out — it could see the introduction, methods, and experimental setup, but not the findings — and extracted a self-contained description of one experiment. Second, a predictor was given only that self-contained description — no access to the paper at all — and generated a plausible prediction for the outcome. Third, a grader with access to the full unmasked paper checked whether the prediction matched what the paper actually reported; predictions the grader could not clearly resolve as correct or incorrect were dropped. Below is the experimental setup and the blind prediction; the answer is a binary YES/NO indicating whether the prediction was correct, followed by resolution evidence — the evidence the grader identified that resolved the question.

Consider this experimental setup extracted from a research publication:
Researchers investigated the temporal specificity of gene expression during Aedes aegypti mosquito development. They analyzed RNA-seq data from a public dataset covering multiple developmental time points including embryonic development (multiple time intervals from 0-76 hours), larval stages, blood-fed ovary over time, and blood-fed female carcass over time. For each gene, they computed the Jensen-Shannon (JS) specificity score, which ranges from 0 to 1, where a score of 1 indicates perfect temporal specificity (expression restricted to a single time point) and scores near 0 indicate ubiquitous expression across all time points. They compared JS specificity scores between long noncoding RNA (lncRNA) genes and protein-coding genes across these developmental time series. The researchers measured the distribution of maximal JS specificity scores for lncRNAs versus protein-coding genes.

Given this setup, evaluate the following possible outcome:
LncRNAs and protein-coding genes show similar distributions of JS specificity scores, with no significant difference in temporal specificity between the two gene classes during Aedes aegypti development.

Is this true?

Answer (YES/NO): NO